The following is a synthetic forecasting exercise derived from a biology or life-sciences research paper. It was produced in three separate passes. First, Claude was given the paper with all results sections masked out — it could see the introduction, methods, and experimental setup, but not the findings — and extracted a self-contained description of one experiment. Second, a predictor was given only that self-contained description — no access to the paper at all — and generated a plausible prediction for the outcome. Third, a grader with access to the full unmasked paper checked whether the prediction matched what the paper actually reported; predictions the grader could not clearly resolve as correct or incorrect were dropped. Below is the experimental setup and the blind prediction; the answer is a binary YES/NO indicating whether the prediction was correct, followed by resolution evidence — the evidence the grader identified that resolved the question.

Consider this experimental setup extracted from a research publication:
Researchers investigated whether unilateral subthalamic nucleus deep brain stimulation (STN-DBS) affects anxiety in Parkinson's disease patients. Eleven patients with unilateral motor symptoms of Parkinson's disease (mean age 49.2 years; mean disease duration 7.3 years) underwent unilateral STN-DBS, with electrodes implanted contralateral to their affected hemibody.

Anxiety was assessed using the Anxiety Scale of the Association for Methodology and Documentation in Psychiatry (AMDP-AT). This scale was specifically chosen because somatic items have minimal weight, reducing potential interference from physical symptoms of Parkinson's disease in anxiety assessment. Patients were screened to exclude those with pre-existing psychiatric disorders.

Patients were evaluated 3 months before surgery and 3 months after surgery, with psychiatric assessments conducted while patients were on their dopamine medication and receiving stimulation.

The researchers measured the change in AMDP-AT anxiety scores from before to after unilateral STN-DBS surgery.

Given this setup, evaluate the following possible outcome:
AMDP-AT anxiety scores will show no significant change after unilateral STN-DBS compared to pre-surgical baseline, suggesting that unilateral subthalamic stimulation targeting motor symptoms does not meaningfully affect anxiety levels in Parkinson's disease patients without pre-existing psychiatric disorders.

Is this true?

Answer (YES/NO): YES